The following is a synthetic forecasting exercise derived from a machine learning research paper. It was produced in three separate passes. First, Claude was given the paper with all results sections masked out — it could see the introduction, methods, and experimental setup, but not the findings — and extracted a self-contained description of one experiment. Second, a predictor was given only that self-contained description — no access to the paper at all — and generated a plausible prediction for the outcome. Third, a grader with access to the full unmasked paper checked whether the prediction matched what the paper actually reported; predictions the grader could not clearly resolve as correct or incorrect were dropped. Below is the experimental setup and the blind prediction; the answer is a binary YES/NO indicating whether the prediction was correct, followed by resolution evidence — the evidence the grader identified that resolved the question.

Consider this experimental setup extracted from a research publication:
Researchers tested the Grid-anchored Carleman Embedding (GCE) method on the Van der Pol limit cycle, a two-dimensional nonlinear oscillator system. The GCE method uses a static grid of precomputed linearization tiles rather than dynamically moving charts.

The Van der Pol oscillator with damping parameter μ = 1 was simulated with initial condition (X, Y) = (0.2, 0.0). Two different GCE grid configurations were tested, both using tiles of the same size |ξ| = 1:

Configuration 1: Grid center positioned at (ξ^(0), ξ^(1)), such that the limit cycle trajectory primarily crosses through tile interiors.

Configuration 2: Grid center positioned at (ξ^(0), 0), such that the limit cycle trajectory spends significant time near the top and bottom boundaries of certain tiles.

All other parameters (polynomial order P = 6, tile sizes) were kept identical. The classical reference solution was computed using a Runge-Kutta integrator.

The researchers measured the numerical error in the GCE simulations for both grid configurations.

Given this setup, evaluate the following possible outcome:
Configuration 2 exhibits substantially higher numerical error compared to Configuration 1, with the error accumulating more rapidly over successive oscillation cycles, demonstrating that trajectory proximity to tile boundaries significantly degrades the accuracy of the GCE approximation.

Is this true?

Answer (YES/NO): YES